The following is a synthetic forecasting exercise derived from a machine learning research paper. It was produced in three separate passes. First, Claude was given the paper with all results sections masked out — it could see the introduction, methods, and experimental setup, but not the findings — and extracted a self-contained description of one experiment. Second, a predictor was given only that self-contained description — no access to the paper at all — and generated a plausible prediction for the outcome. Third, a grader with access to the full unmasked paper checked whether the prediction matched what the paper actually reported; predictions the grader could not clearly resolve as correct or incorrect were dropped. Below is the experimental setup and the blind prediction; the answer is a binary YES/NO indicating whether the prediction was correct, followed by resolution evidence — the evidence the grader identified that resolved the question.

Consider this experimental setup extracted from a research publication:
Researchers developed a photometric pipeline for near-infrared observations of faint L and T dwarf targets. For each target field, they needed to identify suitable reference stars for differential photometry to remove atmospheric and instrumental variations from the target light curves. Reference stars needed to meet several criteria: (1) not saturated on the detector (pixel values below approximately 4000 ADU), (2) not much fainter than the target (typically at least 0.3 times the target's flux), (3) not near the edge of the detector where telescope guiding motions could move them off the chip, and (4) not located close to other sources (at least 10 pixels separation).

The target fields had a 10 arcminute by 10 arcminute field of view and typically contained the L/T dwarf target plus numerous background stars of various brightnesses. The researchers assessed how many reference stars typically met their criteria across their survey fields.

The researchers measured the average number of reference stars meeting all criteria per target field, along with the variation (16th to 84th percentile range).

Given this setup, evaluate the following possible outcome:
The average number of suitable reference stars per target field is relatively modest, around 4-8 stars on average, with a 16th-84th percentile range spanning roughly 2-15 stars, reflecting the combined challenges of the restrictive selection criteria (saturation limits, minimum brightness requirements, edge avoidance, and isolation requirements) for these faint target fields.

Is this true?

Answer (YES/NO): NO